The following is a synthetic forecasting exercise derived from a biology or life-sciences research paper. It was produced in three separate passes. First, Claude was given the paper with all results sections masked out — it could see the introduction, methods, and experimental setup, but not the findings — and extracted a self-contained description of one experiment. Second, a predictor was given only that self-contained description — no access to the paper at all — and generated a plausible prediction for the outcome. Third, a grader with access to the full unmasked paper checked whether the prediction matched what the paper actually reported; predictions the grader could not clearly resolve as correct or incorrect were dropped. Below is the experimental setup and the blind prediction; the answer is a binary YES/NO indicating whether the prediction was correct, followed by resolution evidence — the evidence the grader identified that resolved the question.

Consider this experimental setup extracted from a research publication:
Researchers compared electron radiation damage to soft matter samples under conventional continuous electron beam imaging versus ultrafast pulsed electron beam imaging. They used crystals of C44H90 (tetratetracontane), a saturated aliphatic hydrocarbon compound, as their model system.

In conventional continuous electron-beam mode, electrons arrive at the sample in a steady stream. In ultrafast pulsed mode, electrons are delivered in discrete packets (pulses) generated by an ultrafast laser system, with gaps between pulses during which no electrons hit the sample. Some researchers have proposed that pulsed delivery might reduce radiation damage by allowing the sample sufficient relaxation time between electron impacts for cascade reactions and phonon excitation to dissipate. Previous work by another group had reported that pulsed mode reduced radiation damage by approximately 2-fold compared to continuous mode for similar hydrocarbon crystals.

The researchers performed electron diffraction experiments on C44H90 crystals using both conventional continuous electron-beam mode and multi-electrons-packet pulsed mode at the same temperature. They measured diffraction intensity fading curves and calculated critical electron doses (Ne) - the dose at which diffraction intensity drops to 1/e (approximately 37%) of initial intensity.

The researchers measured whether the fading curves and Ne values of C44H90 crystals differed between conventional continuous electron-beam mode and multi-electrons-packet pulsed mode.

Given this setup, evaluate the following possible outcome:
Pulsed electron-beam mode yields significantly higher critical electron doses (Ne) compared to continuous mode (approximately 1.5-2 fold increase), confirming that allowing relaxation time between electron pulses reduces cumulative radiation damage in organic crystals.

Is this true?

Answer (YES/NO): NO